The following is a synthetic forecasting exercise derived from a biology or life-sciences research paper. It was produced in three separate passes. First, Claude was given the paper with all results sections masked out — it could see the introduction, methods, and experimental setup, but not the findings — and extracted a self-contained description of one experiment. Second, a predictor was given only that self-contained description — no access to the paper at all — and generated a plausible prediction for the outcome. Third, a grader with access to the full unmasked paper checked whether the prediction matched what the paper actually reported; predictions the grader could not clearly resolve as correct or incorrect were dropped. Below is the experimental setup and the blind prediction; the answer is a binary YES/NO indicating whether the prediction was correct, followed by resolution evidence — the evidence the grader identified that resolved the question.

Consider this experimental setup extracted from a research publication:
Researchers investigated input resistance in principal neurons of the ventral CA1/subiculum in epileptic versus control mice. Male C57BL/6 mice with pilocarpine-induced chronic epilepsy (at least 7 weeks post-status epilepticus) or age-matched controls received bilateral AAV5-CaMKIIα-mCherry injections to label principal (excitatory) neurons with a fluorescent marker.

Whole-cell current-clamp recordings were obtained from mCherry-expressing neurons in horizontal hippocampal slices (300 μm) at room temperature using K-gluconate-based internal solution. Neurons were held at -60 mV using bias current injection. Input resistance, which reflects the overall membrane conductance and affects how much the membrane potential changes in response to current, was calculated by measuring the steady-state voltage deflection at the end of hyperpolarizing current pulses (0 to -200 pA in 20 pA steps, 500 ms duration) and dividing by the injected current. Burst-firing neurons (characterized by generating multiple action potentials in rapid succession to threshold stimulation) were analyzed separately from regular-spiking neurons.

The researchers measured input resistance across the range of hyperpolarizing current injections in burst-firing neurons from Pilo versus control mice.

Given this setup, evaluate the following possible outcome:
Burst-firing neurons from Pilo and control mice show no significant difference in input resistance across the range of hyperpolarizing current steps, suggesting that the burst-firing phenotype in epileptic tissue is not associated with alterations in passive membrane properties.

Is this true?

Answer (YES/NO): YES